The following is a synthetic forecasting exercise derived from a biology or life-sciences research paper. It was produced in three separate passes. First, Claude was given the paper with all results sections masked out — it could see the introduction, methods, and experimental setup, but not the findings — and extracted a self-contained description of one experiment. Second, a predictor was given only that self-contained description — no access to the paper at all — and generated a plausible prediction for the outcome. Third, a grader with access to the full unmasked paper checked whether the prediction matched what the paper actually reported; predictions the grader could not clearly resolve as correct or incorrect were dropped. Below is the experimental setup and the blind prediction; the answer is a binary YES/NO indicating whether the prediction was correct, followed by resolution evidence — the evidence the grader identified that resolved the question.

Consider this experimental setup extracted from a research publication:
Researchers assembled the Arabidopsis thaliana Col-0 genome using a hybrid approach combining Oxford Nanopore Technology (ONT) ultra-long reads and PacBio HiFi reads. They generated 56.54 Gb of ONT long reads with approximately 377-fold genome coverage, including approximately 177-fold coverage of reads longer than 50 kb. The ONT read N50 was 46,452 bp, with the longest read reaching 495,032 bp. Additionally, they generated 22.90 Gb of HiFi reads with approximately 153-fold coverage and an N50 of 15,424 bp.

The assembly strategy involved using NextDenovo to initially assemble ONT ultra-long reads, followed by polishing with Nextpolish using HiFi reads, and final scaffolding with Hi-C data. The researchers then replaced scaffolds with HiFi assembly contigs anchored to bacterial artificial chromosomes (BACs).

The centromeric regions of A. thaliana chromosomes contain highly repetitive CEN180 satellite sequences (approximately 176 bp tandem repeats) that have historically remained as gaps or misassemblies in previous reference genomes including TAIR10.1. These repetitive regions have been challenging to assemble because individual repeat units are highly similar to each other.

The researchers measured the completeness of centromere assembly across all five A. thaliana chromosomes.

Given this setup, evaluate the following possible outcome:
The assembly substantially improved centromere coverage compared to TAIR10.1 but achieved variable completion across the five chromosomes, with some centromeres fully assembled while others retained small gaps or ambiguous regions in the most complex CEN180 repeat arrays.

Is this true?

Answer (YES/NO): NO